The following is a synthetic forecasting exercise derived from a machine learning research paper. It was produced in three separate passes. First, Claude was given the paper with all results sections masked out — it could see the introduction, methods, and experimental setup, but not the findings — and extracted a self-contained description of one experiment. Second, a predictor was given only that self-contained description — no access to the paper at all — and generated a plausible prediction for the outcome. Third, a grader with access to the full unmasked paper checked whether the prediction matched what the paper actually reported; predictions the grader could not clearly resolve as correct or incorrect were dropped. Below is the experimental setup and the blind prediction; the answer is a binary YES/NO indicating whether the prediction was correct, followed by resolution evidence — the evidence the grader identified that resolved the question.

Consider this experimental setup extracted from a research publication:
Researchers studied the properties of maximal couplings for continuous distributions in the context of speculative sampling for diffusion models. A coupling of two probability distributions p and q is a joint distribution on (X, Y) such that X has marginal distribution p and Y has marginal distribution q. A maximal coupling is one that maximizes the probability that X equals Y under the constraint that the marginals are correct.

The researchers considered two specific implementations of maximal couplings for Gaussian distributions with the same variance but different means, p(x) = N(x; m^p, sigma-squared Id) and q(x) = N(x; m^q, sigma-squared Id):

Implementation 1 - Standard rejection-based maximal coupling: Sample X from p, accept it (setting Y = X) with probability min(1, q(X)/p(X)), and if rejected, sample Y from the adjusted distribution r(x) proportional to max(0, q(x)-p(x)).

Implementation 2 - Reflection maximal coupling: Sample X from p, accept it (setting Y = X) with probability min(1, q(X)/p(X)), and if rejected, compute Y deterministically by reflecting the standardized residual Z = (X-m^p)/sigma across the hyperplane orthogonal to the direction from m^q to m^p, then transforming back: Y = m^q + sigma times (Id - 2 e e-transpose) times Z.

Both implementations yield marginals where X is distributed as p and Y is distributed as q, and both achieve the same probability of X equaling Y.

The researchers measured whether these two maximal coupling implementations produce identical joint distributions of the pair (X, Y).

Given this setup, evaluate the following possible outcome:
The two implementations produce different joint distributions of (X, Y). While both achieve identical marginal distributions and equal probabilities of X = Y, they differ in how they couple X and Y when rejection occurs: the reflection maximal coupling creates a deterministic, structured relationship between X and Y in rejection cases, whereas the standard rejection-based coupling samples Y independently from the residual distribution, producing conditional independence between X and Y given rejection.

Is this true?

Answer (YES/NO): YES